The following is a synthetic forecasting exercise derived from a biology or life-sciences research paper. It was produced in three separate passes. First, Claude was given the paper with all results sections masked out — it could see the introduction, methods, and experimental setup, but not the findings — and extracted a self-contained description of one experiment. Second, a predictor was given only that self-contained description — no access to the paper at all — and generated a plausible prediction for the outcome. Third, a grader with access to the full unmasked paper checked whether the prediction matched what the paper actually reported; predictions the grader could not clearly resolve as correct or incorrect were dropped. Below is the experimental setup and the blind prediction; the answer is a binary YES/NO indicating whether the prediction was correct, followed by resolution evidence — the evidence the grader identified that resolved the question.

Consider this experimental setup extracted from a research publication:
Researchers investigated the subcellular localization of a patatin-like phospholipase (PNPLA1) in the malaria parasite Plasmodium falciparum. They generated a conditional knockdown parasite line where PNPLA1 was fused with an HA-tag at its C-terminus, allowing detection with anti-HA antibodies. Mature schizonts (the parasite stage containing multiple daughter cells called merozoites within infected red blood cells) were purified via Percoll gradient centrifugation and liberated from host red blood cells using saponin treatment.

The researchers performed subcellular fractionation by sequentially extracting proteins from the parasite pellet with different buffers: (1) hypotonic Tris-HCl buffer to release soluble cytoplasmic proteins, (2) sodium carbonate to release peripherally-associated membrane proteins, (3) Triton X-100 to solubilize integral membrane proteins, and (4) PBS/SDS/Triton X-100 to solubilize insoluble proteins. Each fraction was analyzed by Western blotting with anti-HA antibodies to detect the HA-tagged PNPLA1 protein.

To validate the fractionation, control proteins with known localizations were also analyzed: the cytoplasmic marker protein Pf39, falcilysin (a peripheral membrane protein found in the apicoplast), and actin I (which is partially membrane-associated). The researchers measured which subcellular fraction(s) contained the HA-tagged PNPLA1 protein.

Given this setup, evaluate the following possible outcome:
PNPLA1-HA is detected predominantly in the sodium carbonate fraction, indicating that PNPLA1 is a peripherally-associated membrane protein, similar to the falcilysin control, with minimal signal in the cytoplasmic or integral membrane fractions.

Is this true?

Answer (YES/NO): NO